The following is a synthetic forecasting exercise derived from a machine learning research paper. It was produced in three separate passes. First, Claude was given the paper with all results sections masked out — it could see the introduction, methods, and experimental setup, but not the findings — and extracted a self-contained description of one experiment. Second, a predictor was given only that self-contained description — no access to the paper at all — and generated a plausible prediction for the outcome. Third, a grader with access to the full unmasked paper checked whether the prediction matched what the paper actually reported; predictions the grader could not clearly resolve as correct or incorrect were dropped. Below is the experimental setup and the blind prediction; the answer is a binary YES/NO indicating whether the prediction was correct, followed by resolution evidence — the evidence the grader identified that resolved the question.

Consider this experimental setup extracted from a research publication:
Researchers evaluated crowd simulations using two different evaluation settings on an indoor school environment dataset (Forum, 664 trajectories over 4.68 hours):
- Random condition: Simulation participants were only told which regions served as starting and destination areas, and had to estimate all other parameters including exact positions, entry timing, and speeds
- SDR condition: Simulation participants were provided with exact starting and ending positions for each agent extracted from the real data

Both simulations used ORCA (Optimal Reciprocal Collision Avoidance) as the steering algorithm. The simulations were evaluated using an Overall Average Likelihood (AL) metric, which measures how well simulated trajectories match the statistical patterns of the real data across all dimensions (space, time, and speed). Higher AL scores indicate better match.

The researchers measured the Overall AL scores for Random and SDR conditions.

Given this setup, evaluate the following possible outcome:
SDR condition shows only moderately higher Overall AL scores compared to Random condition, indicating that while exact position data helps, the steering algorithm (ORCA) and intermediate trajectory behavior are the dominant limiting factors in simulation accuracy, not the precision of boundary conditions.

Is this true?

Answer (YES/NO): NO